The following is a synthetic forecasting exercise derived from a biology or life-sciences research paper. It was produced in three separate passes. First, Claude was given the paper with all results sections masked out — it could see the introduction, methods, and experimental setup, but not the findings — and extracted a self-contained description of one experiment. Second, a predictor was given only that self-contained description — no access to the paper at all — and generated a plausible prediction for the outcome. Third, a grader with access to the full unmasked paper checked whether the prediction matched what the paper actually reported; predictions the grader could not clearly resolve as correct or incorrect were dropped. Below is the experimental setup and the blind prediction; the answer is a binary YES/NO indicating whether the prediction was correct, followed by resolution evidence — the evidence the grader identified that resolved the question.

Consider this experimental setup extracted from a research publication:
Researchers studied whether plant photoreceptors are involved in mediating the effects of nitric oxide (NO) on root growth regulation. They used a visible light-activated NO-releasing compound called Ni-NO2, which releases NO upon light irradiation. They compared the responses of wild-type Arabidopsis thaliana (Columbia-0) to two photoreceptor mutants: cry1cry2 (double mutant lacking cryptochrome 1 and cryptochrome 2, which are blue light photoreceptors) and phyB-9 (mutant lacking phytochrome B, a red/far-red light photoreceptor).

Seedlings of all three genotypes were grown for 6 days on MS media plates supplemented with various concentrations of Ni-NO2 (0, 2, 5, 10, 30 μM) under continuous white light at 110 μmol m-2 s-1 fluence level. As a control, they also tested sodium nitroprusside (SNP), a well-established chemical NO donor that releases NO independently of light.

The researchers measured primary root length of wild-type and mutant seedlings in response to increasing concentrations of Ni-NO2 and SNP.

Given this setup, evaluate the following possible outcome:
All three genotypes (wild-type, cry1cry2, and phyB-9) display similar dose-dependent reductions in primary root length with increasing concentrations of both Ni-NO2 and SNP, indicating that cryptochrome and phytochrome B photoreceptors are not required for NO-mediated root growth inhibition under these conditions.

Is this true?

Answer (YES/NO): NO